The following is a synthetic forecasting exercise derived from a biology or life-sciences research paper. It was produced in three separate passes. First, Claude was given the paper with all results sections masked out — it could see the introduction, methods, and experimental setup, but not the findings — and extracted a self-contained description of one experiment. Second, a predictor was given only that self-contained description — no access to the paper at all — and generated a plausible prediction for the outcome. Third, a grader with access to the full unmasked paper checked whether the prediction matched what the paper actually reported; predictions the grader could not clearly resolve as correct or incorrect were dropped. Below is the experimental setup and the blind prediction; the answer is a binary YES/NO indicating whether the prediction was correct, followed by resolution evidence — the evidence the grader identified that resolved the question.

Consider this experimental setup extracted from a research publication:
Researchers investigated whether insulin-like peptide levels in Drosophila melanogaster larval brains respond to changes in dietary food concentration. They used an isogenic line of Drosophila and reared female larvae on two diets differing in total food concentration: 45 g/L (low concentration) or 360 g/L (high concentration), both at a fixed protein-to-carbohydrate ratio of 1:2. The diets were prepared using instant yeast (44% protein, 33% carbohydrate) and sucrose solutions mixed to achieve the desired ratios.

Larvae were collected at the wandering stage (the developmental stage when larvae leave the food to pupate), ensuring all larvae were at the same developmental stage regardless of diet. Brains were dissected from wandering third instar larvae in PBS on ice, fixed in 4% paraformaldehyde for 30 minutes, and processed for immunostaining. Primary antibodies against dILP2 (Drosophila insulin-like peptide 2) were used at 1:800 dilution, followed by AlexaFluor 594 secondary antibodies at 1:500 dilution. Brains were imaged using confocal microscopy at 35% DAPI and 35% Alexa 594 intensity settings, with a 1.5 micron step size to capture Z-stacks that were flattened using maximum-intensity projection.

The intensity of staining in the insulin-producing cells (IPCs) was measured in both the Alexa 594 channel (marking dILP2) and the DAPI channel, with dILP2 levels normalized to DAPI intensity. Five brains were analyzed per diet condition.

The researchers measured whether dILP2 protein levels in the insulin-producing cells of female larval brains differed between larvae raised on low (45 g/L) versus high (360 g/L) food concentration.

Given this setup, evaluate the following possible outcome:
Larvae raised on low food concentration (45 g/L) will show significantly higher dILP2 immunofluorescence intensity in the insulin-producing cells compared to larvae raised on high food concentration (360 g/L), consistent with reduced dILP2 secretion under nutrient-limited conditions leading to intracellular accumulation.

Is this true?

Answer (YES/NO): NO